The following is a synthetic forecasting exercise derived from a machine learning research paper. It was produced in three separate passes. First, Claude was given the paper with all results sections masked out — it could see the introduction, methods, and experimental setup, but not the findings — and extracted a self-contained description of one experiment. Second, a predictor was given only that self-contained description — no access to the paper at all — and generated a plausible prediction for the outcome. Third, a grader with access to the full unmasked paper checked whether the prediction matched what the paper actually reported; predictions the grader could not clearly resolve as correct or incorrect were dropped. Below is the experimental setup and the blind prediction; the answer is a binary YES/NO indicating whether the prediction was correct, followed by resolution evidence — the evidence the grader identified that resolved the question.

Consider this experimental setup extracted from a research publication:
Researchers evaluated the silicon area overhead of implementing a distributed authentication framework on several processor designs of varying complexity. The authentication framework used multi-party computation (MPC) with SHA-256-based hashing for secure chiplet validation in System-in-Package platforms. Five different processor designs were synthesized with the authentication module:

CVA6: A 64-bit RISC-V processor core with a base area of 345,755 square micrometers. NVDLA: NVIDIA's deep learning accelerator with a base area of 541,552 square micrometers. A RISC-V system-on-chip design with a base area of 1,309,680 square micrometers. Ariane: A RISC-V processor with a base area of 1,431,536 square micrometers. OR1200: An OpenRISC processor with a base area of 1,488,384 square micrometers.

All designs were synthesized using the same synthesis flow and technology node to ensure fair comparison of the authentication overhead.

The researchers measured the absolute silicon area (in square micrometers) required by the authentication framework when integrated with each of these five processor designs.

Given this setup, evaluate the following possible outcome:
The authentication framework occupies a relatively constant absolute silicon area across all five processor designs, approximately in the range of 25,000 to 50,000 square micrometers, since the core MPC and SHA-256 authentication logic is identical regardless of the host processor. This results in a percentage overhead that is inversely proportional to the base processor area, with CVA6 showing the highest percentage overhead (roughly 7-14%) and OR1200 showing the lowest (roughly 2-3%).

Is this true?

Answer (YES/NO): NO